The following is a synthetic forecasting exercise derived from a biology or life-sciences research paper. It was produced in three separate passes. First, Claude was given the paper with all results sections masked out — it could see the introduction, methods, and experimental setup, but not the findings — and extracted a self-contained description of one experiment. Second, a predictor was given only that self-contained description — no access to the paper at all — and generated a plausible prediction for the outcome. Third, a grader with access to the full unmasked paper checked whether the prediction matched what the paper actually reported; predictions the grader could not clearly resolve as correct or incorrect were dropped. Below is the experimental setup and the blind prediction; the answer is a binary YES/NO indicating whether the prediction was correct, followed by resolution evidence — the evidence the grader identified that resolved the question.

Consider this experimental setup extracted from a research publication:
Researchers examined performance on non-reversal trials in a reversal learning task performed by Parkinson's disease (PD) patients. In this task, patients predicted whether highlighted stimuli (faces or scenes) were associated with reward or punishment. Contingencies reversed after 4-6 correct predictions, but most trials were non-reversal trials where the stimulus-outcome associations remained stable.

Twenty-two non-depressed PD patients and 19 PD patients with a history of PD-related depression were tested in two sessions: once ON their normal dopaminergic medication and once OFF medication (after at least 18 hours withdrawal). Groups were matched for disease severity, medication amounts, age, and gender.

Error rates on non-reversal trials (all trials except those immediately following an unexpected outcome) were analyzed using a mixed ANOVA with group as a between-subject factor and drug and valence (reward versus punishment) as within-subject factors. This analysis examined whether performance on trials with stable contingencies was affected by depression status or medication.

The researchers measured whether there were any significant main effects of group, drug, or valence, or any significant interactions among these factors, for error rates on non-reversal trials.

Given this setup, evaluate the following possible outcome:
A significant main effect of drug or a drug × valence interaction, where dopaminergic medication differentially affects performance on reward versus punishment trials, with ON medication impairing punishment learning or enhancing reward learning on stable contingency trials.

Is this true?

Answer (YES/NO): NO